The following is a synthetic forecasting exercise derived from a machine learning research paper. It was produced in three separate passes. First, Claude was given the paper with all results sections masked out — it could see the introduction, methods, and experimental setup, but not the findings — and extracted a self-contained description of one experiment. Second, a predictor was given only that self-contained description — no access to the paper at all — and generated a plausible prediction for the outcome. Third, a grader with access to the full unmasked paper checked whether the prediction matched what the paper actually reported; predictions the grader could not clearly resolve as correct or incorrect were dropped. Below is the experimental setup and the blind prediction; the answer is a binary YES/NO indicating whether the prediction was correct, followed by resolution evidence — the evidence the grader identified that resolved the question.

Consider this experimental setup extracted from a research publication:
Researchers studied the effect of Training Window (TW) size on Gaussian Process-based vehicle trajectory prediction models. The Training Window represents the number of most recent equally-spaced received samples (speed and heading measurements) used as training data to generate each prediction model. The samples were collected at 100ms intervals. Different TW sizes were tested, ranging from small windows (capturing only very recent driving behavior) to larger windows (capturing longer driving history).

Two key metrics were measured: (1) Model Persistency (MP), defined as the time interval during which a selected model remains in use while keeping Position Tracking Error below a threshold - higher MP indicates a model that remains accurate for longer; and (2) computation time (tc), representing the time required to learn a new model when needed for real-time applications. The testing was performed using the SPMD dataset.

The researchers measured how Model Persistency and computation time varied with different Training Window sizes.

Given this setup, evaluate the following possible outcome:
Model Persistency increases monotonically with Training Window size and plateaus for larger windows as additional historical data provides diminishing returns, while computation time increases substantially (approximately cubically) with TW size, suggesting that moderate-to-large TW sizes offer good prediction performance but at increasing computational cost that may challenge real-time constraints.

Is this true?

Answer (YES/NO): NO